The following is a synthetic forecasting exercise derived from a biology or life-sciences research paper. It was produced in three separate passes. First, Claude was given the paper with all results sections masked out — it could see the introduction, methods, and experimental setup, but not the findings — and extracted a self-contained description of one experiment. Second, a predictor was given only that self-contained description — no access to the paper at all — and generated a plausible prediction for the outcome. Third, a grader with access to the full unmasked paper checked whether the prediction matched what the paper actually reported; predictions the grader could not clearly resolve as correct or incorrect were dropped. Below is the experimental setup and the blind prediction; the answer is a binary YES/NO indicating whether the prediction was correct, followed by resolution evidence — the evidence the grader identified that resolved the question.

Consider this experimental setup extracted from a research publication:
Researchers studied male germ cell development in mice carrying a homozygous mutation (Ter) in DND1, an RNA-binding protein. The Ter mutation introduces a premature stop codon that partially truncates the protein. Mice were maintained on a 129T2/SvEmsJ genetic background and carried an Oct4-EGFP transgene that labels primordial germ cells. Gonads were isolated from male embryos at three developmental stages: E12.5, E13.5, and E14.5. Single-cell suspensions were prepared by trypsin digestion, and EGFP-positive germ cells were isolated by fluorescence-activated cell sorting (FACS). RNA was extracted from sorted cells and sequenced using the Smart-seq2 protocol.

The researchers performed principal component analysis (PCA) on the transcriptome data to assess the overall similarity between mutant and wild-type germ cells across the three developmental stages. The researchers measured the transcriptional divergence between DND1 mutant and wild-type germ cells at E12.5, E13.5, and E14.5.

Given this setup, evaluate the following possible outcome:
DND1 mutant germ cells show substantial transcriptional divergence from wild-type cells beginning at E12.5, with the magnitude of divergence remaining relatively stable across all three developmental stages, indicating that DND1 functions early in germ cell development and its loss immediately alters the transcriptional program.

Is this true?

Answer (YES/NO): NO